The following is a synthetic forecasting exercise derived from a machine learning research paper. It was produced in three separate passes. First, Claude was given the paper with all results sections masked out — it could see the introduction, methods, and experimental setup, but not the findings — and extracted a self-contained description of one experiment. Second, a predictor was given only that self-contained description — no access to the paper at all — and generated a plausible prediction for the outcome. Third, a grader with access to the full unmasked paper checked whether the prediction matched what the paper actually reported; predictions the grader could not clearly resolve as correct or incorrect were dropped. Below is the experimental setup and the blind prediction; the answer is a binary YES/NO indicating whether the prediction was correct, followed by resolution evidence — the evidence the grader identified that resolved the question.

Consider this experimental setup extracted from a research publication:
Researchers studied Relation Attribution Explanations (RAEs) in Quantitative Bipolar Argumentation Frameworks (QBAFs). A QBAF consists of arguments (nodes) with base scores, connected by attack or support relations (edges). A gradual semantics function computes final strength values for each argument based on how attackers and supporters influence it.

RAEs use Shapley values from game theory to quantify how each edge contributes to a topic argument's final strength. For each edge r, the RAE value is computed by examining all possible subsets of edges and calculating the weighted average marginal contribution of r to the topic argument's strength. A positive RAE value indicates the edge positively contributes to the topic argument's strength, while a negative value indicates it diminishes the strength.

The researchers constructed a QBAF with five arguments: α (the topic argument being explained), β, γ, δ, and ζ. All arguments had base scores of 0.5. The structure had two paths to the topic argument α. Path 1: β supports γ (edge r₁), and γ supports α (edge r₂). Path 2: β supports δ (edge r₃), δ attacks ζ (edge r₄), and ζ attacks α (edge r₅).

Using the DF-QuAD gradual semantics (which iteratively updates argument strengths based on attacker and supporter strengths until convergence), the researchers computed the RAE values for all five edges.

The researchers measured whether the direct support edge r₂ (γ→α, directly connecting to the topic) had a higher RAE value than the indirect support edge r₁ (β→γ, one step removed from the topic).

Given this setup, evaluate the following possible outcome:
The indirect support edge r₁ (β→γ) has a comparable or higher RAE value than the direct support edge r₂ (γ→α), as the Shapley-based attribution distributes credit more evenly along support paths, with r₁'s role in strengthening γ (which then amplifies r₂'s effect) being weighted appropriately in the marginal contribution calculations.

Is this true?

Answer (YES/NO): NO